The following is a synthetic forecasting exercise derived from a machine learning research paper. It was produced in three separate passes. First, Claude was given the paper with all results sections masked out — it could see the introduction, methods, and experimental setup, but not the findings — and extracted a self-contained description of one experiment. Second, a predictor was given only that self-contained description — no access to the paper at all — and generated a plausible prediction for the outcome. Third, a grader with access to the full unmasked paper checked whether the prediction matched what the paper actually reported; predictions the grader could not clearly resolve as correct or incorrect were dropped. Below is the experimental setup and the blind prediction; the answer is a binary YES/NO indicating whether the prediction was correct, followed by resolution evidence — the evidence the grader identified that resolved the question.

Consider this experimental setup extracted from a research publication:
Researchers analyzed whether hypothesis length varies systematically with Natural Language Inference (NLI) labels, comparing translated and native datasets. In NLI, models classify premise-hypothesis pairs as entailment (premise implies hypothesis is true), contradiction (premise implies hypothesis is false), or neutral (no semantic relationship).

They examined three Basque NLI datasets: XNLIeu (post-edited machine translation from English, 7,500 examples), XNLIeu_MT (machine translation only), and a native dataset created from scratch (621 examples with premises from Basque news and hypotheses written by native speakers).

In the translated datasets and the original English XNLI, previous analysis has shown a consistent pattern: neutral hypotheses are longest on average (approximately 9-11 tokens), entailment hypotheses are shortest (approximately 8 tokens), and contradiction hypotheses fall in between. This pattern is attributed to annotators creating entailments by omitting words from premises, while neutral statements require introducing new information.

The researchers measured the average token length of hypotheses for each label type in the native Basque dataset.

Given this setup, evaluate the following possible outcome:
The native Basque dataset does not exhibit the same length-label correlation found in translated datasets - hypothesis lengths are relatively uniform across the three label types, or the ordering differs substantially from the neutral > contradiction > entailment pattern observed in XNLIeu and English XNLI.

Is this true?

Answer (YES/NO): YES